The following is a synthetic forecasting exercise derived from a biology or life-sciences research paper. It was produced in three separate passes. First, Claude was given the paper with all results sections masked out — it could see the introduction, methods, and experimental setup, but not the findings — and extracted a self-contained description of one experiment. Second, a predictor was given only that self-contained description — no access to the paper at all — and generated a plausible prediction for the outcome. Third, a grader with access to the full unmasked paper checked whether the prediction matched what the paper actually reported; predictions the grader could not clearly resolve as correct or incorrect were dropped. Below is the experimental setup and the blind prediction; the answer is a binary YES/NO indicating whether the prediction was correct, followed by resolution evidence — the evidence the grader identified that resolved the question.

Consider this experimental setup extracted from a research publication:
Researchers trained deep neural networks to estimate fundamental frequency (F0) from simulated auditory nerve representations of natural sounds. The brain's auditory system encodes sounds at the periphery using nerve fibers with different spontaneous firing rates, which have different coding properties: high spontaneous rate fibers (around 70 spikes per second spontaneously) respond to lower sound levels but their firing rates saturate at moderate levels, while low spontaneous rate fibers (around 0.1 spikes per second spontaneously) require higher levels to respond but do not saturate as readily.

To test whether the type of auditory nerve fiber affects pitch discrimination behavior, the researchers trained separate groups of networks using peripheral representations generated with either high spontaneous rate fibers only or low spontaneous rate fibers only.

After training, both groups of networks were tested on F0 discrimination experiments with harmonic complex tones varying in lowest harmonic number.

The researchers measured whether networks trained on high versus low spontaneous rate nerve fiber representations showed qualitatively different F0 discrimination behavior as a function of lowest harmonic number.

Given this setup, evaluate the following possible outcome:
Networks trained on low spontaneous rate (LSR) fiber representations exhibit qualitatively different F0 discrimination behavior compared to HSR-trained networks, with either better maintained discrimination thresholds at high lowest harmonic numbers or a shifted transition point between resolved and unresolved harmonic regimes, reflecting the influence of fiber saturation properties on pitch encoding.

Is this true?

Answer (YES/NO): NO